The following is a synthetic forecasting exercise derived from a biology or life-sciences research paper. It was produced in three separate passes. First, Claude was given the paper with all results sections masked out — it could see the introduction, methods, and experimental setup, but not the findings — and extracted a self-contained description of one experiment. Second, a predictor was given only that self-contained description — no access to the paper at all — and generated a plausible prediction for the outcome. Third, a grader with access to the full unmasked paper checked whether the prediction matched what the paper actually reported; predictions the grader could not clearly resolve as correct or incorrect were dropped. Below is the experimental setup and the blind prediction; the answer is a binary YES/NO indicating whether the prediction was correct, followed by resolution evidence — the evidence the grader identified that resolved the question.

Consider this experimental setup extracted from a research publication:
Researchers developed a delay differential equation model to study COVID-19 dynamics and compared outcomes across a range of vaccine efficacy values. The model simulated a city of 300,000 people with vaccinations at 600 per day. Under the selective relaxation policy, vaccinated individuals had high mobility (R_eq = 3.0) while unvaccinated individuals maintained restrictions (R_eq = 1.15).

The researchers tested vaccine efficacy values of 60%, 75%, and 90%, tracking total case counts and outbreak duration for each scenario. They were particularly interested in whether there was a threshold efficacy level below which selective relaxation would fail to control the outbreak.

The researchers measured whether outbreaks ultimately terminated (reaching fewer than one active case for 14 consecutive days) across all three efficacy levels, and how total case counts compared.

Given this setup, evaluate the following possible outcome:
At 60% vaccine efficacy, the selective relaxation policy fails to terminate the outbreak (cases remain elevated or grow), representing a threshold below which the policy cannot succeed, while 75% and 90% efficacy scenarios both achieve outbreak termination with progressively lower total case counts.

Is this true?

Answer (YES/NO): NO